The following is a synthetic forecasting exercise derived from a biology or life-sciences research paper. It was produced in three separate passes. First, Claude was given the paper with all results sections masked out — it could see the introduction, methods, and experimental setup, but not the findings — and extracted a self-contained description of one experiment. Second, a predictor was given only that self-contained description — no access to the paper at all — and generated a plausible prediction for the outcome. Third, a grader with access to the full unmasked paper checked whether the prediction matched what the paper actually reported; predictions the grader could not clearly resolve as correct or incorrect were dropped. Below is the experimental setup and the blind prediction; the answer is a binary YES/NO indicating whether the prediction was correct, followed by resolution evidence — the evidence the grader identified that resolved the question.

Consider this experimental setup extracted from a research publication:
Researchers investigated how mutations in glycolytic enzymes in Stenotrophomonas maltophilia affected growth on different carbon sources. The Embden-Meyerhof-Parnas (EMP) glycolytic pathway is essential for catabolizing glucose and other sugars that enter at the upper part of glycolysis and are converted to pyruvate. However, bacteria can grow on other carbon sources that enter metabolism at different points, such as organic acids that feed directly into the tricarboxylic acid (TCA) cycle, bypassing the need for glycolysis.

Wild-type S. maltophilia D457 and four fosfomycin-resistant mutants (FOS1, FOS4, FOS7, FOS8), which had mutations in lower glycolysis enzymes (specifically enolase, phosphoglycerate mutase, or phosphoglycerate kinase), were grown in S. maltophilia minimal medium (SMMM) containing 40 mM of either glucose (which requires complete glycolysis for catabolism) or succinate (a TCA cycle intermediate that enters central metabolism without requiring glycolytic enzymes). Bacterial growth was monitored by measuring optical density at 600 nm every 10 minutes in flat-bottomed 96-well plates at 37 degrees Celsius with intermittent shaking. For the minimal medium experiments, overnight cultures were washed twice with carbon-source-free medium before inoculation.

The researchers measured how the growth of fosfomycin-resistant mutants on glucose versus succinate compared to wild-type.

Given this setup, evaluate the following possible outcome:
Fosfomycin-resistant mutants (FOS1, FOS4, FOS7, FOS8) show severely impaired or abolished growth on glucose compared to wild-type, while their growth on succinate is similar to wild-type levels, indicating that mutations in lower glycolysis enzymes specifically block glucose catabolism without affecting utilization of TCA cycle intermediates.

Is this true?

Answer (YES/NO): NO